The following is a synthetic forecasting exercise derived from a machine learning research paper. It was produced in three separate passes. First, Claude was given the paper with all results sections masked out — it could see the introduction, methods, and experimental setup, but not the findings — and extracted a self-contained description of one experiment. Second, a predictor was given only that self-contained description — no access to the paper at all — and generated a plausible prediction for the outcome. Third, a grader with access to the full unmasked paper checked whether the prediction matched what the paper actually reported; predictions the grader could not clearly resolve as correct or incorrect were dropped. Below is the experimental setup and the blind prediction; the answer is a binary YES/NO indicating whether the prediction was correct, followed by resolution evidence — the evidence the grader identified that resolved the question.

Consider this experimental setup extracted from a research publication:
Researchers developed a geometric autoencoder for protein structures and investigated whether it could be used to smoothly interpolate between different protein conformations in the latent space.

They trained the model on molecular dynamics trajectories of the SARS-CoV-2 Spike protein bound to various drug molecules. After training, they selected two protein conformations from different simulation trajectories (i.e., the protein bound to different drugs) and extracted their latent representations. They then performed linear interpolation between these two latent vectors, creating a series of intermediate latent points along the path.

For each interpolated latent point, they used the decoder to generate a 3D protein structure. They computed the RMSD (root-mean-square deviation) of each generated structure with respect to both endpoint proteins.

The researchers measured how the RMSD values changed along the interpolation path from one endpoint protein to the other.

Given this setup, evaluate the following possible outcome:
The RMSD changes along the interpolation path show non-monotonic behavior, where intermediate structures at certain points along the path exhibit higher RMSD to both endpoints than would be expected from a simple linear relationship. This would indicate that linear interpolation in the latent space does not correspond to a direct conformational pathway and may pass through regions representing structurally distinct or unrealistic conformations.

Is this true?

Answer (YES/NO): NO